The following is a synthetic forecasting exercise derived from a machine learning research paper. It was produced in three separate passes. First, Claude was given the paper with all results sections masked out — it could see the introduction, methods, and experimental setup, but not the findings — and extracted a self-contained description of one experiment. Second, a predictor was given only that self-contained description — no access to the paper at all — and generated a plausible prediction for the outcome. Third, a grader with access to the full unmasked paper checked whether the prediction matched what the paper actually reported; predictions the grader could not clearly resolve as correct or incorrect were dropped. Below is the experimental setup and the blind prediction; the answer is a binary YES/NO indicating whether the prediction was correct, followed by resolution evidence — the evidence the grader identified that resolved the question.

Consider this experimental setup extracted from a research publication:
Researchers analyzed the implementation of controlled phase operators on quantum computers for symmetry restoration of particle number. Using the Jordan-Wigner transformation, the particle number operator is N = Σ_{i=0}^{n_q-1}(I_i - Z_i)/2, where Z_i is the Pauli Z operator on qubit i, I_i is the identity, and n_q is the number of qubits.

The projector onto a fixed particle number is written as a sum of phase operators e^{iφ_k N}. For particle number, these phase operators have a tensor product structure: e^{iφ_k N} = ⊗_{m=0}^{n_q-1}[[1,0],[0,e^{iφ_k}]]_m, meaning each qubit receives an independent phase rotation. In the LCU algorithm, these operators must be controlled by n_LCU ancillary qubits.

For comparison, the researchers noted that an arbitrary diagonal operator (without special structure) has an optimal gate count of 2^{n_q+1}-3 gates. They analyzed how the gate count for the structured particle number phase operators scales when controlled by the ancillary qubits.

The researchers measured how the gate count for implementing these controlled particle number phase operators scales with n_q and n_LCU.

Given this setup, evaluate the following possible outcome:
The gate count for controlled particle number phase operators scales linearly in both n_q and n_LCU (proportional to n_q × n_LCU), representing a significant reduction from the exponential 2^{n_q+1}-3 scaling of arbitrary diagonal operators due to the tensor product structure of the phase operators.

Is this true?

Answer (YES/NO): YES